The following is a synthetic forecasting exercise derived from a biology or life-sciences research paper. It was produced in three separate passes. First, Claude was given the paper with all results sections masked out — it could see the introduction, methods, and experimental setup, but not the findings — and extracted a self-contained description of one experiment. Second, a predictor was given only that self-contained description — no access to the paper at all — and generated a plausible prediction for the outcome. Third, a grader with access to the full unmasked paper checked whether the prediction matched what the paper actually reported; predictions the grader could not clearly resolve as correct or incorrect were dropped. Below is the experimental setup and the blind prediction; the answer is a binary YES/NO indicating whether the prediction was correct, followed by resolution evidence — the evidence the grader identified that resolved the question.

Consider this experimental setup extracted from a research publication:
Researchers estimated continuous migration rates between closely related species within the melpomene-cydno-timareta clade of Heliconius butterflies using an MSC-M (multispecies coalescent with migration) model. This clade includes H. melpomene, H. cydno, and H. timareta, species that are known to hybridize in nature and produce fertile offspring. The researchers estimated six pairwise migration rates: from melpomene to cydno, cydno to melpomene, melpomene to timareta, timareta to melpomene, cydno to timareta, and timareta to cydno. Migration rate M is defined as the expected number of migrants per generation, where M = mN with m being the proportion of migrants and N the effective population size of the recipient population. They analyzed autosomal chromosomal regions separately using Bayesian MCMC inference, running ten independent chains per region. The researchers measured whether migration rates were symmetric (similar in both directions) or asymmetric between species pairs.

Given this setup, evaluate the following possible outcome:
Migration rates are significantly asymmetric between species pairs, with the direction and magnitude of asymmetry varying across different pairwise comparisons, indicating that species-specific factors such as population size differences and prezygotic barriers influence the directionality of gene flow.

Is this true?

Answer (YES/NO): NO